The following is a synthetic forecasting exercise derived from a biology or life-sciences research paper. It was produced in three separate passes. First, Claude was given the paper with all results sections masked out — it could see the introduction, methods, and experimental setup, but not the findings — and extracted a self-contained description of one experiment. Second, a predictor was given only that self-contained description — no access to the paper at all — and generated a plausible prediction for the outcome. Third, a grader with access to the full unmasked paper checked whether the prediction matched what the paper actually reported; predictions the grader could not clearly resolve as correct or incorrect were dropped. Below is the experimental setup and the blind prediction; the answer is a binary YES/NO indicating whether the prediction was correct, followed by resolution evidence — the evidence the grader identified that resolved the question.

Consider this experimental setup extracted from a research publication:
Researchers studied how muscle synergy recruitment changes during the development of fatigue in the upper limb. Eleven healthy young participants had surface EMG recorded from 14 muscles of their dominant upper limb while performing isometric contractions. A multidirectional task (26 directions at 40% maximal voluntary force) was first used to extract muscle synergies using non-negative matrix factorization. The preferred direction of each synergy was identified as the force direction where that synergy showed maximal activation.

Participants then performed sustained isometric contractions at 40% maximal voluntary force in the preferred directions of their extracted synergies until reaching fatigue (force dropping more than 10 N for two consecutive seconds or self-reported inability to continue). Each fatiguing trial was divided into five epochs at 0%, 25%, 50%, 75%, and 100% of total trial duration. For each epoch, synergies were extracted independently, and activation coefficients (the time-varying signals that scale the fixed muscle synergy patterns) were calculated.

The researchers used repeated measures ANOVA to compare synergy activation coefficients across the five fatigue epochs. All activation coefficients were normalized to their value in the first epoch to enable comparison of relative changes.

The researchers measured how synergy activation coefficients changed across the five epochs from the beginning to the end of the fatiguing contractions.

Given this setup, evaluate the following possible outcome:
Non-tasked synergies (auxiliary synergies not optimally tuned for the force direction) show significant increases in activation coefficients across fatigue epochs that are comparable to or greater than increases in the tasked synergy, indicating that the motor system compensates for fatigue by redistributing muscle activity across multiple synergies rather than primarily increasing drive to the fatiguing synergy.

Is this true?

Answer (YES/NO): NO